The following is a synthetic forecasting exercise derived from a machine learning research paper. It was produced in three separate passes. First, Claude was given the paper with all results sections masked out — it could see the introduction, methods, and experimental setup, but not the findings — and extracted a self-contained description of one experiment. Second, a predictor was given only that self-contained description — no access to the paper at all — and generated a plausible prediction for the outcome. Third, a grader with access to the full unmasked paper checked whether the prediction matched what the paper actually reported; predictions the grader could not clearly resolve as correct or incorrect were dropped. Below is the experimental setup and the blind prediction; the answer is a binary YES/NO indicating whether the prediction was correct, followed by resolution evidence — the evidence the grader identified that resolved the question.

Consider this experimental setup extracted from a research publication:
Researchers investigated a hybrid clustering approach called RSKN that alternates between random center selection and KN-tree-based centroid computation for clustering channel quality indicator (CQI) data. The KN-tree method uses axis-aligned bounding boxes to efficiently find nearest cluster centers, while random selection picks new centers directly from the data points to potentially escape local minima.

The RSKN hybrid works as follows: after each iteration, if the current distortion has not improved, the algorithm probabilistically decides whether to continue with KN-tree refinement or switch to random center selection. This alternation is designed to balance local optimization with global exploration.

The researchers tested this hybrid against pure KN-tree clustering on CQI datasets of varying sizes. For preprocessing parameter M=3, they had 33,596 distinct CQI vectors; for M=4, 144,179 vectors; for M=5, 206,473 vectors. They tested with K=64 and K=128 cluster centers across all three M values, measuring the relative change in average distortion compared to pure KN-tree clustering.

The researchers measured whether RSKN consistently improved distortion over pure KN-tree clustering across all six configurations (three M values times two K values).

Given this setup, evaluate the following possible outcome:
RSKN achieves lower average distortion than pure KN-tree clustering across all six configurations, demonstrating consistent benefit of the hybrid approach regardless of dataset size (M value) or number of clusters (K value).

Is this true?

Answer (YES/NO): NO